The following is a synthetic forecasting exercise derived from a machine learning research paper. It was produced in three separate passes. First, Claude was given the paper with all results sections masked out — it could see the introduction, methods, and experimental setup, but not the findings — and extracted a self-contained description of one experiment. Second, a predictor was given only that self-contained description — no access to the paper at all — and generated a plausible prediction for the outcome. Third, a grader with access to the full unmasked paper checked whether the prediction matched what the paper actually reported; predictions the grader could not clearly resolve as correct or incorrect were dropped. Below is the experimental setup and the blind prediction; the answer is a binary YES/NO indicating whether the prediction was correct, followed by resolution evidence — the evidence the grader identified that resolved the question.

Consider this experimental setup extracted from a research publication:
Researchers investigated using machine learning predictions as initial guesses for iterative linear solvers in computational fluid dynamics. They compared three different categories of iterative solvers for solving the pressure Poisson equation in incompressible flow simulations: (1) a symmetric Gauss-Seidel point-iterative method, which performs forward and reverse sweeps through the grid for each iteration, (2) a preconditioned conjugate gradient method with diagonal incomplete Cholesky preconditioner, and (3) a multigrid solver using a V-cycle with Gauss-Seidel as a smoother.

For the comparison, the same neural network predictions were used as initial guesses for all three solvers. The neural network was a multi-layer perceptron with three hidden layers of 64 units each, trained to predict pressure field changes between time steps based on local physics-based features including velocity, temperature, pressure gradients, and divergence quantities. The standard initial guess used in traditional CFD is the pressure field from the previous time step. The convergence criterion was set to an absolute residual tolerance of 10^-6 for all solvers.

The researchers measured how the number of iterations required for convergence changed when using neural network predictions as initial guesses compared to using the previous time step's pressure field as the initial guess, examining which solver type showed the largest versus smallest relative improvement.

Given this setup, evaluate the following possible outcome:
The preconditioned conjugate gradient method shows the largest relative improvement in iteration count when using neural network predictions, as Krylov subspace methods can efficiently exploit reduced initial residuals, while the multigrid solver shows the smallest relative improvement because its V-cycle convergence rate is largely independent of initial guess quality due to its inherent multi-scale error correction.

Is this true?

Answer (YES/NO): NO